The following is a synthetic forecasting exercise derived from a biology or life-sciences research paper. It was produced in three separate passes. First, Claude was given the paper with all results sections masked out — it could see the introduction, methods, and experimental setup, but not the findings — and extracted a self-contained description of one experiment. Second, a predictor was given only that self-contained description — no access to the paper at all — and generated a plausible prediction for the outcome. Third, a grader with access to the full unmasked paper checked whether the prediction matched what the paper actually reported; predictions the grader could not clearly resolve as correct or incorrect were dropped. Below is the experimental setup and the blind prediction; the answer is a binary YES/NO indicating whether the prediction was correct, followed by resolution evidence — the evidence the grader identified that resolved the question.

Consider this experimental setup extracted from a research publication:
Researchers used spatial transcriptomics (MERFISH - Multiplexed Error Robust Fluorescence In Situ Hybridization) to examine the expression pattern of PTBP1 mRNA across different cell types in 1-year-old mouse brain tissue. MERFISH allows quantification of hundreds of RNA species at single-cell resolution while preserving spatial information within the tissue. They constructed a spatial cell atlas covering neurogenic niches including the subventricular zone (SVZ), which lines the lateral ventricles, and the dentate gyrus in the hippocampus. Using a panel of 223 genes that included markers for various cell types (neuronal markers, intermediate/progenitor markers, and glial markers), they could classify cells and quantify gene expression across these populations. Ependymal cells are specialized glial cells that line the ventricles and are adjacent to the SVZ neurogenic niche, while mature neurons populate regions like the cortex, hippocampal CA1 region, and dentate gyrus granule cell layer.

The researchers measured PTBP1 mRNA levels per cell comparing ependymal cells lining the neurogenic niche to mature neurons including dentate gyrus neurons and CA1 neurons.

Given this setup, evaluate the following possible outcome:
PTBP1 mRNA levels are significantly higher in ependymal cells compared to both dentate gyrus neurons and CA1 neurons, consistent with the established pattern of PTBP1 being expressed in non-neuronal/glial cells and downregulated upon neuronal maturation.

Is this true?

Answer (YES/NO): YES